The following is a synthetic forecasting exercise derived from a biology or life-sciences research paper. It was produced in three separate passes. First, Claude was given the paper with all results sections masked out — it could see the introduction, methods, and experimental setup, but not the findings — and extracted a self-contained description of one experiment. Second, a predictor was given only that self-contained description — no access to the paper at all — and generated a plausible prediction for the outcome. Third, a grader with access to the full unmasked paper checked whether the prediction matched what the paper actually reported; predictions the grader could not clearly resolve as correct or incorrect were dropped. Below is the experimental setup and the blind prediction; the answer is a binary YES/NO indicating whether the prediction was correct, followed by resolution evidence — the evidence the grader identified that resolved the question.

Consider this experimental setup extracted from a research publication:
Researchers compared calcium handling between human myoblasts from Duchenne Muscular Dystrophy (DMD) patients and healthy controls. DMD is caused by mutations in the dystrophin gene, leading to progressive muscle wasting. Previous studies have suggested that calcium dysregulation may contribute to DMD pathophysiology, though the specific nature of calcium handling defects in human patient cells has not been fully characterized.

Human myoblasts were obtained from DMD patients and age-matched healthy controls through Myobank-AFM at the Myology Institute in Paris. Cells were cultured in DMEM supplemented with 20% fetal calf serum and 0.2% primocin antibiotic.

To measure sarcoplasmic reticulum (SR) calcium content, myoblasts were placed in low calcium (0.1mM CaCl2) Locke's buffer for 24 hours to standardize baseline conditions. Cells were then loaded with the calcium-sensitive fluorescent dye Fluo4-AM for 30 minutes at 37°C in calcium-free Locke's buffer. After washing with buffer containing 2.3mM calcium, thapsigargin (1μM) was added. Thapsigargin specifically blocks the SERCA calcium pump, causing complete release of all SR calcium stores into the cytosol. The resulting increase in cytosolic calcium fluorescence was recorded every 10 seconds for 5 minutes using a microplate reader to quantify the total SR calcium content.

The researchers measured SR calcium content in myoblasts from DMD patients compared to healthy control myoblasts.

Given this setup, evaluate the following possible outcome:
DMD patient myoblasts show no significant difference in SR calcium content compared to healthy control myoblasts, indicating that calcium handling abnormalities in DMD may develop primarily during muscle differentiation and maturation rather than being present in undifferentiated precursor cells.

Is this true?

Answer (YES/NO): NO